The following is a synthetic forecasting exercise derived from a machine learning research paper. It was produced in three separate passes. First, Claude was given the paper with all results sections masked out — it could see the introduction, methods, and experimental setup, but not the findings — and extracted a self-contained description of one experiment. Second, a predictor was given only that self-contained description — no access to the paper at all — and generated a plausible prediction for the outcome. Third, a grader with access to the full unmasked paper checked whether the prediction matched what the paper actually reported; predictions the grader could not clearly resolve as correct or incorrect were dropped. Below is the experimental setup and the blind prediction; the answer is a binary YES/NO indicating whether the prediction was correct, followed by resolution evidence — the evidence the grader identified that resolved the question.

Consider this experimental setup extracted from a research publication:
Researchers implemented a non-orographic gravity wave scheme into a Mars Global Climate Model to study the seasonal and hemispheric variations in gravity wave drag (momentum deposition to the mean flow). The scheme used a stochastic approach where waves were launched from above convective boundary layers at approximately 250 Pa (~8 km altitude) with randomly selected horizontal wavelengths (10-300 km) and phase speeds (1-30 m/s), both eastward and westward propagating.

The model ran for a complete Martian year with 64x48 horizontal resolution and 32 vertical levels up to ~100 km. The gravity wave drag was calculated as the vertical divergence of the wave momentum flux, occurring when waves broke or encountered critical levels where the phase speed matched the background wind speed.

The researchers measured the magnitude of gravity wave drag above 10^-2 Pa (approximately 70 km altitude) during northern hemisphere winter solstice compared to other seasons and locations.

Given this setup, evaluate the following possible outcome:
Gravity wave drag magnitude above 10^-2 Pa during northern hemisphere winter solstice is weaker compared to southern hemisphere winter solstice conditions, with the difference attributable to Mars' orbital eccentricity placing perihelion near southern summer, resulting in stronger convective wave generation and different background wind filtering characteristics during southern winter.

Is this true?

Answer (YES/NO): NO